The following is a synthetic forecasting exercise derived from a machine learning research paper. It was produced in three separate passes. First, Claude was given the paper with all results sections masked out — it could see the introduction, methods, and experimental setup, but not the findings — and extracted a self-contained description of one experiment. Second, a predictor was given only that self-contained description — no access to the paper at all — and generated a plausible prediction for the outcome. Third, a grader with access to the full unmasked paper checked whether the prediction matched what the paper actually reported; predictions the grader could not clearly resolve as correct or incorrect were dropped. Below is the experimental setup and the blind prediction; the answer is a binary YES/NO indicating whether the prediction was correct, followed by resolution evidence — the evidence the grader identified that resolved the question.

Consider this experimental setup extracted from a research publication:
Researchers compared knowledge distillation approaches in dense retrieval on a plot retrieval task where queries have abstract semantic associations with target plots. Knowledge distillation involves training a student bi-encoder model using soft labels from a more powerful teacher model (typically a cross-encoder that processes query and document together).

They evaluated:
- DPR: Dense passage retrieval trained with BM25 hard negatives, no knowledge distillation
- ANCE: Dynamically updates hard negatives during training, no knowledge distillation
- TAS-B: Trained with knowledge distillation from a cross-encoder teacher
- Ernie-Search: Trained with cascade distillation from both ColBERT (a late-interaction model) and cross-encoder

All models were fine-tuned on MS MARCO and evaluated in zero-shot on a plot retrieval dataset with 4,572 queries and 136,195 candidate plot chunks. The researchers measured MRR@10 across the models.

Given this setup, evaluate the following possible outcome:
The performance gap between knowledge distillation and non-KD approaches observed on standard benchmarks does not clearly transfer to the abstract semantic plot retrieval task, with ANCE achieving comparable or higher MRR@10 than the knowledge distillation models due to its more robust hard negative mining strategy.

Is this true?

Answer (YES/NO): NO